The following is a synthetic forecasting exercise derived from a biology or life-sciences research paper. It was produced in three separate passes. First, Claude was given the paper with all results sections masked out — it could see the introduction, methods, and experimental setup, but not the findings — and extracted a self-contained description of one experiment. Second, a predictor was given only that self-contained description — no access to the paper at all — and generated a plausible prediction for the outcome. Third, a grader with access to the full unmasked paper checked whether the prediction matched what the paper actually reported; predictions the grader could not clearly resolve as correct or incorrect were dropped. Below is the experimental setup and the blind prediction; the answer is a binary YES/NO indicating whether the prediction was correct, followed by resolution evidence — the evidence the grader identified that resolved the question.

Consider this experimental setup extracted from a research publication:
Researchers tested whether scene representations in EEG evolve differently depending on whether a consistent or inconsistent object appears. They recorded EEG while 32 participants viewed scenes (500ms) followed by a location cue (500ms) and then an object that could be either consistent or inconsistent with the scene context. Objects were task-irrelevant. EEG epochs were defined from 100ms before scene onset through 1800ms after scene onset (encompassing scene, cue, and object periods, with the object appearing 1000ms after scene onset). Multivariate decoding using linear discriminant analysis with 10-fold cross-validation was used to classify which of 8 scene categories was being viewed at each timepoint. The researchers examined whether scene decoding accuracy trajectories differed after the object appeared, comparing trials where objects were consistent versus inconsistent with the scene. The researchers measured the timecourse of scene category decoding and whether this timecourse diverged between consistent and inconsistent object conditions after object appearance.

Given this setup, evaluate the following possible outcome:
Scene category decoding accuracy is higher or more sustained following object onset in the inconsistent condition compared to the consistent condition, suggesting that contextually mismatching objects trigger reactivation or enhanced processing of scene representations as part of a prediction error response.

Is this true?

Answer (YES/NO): NO